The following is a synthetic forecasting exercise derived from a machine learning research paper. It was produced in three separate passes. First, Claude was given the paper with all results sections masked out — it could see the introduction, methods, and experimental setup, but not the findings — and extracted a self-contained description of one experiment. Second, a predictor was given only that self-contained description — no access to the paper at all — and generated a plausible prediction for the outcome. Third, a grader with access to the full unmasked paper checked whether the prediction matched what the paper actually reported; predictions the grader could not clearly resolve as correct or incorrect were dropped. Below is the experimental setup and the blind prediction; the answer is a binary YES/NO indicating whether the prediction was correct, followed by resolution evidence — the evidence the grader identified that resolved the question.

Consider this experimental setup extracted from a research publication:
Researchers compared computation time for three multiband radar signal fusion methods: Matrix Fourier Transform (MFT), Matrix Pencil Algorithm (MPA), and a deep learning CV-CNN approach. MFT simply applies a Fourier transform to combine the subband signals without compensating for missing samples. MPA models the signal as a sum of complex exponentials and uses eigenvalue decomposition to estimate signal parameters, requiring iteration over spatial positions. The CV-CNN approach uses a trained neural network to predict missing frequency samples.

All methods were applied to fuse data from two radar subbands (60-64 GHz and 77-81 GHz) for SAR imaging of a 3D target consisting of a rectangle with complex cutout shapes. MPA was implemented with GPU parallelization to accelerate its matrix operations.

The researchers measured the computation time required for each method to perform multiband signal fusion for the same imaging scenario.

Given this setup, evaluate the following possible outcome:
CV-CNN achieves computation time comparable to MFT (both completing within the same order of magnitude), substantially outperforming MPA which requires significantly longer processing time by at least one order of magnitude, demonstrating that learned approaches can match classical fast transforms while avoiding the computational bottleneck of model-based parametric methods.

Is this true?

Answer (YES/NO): YES